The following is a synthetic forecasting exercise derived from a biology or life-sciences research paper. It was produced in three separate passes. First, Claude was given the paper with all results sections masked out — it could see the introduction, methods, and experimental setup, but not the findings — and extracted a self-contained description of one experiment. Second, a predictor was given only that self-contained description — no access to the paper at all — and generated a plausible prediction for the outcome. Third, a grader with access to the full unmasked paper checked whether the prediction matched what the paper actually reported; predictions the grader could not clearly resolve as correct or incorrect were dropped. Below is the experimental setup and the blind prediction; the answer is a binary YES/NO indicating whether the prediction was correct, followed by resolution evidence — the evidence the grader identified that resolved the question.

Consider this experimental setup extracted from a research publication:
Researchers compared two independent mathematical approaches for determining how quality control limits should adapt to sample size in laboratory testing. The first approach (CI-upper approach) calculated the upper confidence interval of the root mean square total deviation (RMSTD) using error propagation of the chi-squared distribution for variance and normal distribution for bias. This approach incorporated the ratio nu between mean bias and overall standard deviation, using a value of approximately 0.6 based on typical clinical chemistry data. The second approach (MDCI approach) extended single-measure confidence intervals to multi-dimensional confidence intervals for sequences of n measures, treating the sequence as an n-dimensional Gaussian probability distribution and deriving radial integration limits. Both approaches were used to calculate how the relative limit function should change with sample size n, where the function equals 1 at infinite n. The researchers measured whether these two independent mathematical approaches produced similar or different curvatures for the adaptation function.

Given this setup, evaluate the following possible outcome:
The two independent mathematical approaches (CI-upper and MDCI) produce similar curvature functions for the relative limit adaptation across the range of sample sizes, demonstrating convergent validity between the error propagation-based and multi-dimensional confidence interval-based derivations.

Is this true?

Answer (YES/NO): YES